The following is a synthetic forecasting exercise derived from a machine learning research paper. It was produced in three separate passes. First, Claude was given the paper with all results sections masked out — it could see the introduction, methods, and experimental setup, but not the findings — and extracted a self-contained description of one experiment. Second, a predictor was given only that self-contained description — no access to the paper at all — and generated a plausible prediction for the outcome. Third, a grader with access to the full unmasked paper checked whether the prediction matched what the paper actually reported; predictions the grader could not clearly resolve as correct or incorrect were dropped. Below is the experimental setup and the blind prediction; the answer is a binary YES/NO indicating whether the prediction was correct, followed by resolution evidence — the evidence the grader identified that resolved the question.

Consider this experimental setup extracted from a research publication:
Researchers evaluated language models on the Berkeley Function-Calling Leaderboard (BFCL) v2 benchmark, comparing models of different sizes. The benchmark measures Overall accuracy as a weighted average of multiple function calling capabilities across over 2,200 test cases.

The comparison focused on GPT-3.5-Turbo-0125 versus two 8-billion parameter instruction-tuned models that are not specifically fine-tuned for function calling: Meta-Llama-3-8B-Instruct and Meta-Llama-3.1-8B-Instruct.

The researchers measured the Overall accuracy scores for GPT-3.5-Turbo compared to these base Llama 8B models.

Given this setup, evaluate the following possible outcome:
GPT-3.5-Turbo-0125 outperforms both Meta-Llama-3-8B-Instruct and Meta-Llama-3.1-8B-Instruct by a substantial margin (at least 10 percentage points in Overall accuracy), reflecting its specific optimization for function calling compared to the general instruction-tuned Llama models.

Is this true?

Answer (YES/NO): NO